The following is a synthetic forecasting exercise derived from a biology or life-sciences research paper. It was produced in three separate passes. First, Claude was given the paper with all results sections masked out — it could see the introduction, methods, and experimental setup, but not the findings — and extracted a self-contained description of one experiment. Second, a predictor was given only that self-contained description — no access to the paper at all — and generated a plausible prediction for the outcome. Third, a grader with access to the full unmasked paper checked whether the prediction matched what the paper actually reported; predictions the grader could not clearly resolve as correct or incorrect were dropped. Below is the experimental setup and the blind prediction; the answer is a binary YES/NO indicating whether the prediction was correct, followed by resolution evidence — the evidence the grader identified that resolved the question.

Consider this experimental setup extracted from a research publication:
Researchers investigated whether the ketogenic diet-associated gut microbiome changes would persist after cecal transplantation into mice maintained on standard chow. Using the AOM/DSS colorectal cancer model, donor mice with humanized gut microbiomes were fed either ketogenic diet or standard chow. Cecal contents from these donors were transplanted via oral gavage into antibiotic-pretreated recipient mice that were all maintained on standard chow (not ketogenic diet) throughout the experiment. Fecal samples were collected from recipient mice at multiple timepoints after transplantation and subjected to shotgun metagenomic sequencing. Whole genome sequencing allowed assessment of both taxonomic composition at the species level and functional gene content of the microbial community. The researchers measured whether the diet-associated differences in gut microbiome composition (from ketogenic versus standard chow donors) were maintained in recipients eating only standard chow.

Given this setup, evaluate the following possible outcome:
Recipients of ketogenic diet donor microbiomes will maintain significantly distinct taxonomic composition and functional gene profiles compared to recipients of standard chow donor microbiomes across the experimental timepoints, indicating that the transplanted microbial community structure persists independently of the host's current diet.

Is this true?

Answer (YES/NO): YES